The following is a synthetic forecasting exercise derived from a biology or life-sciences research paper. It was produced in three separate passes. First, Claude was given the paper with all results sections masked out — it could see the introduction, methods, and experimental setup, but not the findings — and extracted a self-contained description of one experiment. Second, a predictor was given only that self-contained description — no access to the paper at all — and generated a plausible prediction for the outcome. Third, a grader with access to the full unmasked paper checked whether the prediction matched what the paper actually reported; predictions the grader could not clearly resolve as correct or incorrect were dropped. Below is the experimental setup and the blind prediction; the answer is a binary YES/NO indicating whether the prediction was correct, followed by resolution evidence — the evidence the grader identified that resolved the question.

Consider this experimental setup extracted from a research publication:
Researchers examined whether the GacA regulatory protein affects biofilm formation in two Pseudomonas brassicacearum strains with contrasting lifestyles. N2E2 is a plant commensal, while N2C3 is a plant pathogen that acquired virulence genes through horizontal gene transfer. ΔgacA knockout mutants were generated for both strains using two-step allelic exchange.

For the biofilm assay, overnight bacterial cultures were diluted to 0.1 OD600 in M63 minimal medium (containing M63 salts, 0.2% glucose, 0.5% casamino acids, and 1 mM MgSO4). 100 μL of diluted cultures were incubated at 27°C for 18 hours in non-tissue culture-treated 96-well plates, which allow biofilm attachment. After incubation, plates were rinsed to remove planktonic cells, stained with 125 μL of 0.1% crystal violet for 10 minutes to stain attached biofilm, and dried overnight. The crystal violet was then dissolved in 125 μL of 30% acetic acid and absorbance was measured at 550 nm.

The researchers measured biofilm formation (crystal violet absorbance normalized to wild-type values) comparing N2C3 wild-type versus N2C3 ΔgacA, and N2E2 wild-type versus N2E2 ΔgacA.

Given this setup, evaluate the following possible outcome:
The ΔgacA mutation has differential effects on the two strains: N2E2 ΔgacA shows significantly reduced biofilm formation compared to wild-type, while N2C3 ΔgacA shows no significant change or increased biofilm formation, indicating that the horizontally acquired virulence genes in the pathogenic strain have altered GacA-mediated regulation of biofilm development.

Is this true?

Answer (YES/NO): NO